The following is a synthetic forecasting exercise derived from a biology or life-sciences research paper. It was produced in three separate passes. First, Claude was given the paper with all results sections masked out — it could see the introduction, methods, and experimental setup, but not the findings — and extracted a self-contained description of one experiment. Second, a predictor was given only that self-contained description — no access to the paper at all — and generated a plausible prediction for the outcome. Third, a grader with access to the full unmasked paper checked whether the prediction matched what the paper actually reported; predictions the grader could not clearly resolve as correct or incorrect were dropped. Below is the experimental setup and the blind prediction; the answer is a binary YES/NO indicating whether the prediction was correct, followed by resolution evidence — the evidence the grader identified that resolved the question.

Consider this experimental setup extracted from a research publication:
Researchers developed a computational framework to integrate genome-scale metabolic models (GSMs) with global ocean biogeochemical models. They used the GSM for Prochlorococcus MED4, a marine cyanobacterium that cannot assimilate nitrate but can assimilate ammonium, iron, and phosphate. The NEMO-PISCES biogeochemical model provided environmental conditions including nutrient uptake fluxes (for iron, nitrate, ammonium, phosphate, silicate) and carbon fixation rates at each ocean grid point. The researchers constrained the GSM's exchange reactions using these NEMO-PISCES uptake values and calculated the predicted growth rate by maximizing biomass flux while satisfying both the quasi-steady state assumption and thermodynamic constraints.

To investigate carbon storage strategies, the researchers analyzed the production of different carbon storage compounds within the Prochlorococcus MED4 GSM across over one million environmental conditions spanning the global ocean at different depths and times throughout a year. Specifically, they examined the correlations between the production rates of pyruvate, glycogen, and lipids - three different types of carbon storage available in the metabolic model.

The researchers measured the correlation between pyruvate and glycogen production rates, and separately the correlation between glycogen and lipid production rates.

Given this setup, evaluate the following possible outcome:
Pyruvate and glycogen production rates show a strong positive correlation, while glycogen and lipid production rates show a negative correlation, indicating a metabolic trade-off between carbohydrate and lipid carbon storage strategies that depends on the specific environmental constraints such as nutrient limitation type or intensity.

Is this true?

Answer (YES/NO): NO